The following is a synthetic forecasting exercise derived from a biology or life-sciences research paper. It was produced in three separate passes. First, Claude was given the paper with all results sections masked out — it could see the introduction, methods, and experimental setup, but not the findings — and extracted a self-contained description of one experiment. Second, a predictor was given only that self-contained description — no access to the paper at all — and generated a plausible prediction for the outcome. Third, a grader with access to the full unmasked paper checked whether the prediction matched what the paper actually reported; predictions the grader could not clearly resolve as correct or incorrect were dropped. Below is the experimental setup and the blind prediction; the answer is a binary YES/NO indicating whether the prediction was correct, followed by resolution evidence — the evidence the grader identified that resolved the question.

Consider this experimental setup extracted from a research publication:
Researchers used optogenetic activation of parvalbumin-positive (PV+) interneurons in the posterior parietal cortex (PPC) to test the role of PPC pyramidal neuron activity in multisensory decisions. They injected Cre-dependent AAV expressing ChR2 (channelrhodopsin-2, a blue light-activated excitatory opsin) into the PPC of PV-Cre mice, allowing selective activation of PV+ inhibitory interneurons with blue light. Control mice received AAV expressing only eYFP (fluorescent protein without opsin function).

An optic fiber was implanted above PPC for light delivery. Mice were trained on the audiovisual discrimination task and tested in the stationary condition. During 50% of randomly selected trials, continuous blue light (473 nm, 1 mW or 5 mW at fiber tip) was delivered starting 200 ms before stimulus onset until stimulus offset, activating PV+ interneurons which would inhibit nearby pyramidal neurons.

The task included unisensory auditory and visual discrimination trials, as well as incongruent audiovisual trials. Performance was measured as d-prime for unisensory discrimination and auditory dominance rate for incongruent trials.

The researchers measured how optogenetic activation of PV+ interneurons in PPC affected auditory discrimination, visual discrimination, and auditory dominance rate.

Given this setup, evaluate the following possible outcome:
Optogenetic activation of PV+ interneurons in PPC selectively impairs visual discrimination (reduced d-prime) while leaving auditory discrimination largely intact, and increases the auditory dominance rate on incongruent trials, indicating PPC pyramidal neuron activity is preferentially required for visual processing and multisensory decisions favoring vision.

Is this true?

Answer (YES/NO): NO